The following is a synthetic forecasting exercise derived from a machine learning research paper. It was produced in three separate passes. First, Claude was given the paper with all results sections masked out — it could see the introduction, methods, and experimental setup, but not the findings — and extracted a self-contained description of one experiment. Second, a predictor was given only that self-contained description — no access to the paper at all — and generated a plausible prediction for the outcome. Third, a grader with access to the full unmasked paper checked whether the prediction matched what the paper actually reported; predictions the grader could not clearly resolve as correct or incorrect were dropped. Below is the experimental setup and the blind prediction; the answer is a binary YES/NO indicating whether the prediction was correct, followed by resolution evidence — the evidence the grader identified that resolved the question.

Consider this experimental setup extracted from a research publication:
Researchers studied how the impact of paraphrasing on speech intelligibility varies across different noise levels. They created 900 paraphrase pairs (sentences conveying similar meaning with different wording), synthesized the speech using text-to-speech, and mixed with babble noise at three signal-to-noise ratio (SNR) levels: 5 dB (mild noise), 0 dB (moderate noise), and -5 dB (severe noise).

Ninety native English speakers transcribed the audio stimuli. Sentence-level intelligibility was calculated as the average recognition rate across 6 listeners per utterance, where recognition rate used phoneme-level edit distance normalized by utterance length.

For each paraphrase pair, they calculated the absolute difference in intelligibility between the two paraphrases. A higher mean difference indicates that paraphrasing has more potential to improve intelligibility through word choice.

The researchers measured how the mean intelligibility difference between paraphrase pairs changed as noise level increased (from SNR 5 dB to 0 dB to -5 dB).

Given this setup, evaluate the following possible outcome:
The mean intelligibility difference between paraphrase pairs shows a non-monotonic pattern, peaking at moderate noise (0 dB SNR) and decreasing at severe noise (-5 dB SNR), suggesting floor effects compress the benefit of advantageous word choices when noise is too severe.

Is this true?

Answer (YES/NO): NO